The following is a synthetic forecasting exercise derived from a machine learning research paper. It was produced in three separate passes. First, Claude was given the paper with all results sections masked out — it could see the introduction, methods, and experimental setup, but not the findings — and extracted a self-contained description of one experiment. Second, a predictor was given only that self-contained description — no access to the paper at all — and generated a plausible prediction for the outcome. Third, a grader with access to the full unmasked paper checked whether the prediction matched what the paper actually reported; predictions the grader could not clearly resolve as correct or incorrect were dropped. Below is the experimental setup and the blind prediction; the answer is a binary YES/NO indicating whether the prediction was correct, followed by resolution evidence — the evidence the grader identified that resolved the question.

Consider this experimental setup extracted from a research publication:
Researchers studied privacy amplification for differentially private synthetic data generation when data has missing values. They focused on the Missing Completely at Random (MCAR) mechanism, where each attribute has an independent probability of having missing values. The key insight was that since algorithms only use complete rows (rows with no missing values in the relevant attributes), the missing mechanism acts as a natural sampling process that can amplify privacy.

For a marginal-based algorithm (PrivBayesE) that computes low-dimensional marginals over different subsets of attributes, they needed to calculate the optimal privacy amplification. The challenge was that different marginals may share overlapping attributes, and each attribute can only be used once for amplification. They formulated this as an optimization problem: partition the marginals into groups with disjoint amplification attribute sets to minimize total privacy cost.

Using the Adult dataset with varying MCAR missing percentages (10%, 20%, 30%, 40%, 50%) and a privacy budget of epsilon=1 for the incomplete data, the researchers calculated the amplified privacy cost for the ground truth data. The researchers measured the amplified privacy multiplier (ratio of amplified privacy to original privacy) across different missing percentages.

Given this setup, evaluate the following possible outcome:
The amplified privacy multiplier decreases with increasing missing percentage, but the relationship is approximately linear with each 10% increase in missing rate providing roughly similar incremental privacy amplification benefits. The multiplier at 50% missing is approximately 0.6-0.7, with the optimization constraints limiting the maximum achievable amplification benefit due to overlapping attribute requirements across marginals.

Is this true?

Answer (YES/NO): NO